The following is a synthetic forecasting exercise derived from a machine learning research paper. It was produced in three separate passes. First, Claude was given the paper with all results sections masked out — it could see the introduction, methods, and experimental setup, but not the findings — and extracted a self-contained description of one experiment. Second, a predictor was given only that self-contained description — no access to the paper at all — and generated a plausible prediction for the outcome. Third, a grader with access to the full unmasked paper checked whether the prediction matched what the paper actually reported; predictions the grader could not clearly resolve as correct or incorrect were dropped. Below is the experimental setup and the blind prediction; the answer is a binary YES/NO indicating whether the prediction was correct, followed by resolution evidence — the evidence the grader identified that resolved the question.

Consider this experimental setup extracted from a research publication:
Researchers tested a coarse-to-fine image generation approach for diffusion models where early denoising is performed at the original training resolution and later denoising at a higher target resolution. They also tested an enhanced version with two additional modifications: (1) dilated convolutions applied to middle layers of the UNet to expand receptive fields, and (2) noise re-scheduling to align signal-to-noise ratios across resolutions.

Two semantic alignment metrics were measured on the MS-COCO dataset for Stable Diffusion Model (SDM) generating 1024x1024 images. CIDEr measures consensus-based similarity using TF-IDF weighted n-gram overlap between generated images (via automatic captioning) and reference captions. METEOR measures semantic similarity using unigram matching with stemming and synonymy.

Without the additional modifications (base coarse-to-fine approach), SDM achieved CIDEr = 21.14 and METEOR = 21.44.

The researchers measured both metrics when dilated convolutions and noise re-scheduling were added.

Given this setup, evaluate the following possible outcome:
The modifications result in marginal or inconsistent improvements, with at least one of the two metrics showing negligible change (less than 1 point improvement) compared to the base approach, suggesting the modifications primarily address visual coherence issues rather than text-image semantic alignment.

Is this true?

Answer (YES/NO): YES